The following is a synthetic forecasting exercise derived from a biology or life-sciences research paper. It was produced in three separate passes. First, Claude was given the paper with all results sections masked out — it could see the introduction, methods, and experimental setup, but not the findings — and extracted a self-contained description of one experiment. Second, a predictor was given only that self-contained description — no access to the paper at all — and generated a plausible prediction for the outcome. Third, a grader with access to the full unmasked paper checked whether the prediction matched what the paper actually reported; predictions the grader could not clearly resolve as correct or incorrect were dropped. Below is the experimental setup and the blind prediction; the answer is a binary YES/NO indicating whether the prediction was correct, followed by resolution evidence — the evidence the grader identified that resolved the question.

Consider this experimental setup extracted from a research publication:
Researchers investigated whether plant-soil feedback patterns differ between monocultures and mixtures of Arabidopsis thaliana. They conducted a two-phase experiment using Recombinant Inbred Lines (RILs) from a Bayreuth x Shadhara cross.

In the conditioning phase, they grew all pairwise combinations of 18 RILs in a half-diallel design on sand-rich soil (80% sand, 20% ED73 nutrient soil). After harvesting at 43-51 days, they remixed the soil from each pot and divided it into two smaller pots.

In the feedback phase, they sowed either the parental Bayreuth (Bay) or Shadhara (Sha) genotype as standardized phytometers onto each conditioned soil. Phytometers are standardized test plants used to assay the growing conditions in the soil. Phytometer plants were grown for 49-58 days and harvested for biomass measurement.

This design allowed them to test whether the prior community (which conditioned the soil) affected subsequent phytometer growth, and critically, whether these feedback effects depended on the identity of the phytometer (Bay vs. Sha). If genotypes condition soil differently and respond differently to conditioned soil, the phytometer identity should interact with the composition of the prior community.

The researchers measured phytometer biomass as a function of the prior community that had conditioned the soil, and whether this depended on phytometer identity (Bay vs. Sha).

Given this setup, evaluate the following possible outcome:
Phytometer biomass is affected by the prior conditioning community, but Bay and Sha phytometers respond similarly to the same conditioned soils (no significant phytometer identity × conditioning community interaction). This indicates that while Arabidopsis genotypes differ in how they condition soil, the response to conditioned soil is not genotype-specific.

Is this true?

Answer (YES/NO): NO